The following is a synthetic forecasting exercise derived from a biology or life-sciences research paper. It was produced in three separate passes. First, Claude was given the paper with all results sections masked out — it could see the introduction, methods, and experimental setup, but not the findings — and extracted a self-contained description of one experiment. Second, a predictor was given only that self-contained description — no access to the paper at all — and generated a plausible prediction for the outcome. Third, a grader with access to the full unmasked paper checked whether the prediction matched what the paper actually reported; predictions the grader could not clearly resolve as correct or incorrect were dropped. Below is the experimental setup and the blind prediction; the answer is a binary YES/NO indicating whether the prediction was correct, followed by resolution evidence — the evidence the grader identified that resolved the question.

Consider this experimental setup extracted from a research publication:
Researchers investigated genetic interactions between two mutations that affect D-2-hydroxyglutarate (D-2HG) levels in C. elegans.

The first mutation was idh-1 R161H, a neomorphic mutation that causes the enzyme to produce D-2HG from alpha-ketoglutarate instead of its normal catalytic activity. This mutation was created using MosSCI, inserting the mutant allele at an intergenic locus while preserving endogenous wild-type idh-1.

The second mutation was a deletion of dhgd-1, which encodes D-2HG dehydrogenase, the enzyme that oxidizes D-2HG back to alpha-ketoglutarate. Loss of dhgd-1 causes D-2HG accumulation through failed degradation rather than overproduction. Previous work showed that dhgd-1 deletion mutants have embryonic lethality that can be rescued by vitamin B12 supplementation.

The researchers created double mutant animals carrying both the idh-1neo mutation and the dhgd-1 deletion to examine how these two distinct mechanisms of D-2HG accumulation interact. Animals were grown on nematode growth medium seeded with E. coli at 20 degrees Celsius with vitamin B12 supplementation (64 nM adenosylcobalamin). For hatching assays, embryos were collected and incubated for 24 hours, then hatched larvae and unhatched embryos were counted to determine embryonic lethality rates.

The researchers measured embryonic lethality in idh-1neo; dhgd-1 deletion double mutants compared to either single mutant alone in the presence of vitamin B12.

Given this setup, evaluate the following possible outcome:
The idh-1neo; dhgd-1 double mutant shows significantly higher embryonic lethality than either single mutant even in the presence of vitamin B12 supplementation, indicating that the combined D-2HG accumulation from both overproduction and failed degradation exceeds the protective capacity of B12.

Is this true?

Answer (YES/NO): YES